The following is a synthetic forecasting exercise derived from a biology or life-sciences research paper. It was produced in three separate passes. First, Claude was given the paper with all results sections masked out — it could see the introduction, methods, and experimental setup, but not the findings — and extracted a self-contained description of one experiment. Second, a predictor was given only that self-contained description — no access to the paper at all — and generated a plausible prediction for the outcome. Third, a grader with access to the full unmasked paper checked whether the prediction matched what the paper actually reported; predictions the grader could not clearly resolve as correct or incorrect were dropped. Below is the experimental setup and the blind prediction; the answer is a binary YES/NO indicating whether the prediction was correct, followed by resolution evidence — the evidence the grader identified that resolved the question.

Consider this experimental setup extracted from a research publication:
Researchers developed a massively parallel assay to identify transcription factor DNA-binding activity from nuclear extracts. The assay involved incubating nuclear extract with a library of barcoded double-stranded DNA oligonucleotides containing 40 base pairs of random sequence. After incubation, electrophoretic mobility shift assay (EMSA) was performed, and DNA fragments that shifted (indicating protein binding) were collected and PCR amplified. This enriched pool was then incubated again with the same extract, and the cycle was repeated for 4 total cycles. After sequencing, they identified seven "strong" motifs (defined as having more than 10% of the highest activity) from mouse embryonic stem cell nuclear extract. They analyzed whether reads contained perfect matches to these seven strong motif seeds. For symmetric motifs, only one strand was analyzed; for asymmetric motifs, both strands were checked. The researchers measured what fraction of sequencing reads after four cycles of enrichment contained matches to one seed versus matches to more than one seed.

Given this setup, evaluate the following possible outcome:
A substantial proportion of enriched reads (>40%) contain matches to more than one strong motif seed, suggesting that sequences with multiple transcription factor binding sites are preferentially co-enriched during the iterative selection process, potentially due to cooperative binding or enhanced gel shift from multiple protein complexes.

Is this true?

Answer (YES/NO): NO